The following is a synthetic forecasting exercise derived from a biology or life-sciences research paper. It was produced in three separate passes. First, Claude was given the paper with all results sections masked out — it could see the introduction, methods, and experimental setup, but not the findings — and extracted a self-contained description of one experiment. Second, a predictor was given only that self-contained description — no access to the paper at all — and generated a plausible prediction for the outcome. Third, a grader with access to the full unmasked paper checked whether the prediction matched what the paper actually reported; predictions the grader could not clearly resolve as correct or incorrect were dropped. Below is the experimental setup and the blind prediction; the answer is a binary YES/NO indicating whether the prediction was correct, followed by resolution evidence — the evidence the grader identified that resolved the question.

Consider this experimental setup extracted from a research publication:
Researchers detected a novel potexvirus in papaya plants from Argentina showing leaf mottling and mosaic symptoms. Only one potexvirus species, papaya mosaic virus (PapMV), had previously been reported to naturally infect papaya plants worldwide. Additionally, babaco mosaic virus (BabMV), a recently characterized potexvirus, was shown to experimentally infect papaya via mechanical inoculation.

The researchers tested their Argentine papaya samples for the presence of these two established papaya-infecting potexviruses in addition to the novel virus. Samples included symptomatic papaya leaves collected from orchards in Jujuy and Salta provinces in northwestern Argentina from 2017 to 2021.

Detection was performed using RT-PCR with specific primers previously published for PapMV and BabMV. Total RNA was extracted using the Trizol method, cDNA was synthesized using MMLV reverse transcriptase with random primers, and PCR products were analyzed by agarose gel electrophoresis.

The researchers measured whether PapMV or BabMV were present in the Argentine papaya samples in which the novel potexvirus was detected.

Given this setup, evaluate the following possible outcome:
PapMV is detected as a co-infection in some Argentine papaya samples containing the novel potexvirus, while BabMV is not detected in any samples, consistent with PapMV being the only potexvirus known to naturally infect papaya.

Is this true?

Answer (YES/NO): NO